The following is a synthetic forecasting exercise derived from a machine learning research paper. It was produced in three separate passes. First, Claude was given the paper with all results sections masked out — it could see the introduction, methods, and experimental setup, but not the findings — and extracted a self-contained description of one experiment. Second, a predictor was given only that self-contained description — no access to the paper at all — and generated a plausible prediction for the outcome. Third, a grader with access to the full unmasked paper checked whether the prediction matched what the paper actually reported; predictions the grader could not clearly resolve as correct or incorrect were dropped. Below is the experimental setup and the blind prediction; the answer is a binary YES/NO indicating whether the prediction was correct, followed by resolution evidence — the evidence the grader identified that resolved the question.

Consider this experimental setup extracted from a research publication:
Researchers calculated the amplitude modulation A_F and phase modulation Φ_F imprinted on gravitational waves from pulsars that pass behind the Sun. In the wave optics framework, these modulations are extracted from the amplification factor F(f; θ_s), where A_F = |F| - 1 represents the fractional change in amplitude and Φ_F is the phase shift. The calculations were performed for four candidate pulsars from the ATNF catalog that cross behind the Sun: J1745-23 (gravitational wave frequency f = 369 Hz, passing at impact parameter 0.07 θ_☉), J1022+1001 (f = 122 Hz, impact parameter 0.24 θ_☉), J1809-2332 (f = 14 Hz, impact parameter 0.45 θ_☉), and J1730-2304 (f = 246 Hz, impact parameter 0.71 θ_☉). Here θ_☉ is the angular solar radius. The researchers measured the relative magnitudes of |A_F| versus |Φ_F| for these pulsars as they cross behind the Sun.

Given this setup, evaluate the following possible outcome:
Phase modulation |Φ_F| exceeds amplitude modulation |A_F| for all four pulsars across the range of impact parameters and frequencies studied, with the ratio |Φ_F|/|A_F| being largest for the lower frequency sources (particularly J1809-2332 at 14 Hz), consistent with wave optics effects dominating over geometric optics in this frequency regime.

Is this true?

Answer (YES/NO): NO